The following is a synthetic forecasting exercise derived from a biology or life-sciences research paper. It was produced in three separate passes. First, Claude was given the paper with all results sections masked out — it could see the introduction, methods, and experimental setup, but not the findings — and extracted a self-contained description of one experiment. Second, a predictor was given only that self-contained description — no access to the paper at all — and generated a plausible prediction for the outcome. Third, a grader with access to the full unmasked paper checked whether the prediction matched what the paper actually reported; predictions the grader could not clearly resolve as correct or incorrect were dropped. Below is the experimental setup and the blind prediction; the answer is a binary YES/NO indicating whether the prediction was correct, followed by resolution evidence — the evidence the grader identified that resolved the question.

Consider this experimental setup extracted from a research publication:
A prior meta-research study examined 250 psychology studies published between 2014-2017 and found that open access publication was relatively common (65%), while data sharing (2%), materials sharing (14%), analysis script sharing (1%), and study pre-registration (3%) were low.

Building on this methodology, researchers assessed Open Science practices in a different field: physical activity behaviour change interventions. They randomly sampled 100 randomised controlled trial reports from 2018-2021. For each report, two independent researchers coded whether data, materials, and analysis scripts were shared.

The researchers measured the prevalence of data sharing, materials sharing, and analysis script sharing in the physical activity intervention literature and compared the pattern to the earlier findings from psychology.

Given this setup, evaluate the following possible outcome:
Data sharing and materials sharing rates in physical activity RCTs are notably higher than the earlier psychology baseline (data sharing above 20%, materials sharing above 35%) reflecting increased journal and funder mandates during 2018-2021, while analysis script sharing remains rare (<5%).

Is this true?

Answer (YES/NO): NO